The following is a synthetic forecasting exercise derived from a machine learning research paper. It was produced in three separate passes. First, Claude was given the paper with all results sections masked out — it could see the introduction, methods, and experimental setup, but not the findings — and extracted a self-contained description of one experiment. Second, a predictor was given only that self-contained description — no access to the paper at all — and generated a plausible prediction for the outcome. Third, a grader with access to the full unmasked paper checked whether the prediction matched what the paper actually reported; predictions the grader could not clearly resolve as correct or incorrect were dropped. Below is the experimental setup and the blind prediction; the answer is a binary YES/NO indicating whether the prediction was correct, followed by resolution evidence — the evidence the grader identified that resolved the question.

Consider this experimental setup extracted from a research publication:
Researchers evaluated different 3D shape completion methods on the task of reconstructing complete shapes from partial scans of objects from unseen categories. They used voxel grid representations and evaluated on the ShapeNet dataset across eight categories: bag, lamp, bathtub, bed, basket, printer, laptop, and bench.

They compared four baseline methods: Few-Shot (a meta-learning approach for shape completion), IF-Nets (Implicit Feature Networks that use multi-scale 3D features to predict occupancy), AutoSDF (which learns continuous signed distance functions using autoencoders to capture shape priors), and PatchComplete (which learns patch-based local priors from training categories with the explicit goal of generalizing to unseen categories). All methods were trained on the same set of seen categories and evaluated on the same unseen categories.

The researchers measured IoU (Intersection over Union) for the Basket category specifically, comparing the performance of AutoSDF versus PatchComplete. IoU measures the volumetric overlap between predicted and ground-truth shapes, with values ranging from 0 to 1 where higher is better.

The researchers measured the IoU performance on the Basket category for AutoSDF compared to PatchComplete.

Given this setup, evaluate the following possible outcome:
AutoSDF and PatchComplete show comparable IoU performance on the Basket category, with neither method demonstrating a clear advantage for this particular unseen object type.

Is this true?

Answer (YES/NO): NO